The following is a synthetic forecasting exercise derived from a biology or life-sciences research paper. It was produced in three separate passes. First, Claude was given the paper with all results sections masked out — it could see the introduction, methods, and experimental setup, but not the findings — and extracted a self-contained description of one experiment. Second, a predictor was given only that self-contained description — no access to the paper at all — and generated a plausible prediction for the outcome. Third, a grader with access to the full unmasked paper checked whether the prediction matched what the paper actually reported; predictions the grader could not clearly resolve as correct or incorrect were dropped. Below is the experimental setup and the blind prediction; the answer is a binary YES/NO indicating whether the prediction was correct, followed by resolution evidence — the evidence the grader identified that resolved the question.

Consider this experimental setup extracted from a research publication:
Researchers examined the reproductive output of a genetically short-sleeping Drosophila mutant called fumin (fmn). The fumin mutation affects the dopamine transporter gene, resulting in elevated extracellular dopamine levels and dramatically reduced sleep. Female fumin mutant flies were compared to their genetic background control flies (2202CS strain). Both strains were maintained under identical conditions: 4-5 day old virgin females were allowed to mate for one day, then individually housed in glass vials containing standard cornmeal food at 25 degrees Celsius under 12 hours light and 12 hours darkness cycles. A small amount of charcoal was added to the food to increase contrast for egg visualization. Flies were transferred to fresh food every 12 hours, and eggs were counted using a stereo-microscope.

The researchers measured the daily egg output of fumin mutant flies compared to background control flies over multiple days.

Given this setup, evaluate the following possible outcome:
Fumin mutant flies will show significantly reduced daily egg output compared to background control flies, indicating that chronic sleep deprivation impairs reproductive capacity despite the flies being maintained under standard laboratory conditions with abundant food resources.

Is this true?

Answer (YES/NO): YES